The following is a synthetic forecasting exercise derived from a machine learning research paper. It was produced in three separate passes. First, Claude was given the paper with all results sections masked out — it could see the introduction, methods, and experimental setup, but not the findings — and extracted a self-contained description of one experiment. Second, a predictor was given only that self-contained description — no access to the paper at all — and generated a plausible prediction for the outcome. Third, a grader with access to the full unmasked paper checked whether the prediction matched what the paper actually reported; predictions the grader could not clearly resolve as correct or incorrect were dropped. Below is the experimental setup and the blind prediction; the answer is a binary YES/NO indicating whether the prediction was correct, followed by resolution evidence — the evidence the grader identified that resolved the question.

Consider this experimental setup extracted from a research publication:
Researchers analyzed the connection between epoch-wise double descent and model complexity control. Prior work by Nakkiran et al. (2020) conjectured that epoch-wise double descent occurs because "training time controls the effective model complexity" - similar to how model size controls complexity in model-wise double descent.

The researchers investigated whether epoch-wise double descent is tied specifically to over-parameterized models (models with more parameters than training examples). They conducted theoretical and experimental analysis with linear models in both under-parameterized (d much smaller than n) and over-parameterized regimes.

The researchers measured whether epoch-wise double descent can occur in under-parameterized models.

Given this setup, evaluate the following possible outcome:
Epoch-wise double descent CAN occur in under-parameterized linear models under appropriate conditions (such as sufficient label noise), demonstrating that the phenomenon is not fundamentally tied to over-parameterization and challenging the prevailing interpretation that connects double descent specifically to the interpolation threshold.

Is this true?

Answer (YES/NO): YES